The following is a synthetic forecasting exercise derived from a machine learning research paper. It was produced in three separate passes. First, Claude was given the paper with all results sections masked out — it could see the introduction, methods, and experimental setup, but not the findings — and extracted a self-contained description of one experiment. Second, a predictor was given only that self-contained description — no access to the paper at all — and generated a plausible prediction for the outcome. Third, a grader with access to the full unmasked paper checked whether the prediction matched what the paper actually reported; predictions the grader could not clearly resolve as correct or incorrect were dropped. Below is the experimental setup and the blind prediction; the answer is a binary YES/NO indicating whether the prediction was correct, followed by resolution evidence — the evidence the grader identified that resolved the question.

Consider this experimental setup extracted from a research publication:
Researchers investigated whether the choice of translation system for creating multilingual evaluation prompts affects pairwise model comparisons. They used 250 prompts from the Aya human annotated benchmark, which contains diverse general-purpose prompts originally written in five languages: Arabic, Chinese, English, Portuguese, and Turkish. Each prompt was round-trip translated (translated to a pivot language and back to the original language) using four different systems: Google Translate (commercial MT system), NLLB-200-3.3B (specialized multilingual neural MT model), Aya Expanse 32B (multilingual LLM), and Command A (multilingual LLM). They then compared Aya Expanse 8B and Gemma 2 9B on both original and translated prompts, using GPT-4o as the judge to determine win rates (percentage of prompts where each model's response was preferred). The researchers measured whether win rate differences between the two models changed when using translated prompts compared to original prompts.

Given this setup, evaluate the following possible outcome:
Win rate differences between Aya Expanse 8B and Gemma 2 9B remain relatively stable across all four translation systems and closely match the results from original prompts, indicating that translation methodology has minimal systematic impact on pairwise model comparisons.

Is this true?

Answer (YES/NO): NO